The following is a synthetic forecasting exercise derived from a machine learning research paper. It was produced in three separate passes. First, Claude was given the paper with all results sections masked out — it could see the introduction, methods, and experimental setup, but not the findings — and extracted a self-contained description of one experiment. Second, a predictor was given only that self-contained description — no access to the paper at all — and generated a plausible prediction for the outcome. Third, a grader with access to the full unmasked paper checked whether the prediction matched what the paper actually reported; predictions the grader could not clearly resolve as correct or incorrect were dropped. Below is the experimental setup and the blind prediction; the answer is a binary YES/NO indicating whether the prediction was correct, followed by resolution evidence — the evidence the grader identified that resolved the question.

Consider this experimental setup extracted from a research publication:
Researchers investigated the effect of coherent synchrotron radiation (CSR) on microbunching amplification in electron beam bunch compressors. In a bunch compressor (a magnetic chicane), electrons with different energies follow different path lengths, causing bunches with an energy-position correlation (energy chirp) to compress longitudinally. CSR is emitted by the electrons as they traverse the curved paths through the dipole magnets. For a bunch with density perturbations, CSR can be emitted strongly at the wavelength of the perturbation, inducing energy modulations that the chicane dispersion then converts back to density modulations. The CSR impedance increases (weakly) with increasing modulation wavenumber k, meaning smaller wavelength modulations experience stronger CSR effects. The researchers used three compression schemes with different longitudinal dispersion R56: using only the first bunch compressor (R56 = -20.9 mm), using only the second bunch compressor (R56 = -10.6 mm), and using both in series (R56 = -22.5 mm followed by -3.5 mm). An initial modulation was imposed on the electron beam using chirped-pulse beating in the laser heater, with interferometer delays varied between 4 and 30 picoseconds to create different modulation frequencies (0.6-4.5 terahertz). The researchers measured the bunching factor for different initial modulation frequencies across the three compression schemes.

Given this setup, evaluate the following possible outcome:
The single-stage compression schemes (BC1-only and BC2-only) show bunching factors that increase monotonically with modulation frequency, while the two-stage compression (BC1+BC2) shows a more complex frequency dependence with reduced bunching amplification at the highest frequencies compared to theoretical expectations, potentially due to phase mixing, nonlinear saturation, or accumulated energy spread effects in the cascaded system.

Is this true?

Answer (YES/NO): NO